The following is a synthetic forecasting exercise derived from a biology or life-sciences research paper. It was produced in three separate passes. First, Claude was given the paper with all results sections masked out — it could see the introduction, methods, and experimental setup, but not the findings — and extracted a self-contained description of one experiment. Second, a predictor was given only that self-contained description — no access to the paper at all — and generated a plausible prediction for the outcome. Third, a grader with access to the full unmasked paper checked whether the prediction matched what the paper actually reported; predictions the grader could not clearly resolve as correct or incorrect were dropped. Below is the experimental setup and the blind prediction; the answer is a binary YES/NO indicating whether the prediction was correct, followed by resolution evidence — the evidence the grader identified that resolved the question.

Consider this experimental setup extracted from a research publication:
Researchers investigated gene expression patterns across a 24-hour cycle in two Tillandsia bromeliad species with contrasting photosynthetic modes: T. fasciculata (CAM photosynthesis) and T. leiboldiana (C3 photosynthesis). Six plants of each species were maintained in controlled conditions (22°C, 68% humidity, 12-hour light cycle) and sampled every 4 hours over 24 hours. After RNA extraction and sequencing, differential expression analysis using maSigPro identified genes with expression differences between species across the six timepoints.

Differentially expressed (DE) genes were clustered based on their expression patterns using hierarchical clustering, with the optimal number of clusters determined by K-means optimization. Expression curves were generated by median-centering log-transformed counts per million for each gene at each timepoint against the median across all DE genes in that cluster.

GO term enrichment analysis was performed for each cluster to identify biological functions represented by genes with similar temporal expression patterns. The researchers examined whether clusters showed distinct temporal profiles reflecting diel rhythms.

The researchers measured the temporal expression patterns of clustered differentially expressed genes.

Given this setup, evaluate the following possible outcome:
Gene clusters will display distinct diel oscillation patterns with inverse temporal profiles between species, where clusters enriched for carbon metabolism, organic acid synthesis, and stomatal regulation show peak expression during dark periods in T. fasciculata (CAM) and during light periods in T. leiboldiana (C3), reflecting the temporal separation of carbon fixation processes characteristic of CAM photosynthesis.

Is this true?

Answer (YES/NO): NO